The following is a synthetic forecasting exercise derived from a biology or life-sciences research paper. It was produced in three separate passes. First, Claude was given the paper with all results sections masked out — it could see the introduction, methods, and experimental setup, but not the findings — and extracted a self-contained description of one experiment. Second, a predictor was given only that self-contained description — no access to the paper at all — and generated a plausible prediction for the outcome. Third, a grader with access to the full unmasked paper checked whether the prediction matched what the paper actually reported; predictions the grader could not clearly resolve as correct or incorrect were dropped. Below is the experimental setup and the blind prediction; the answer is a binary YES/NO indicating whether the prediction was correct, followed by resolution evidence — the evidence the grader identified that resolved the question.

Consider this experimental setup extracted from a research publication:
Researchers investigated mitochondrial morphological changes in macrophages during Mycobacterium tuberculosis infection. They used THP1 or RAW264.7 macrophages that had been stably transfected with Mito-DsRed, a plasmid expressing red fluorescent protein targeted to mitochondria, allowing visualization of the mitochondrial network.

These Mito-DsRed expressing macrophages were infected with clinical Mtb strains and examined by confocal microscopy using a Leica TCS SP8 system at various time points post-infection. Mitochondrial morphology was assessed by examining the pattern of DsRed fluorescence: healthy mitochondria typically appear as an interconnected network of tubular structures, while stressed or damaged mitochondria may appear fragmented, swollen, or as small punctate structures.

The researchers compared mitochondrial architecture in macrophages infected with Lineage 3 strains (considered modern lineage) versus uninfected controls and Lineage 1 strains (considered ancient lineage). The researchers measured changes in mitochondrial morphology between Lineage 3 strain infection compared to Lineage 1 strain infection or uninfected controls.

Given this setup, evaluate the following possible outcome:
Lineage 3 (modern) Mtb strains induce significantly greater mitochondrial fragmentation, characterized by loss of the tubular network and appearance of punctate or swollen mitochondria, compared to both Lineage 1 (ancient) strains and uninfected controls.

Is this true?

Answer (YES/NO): NO